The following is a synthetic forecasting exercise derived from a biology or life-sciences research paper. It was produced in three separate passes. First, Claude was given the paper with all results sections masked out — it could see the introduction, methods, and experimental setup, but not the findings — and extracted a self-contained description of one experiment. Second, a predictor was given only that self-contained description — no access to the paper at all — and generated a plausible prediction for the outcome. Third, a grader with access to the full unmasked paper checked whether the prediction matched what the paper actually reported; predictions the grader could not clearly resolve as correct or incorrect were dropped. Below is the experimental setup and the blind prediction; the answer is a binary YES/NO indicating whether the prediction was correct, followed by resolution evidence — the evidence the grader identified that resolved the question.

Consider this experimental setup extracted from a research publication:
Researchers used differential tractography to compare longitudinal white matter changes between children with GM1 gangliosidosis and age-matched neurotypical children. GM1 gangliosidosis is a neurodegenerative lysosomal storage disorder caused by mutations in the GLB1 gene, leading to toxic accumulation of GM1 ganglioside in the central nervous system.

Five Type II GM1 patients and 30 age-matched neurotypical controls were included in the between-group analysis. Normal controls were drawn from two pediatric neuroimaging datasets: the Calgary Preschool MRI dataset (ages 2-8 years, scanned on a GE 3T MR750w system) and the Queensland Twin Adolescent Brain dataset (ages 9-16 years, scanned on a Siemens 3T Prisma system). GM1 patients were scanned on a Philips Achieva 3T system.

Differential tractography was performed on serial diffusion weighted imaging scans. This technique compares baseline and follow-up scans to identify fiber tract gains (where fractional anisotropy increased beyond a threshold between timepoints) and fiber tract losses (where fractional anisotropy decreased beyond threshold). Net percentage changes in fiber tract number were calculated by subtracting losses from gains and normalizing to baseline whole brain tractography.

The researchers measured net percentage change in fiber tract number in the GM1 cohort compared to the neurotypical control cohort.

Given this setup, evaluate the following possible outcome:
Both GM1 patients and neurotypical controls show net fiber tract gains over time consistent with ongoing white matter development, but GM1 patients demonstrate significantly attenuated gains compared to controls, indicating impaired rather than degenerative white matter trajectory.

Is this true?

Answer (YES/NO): NO